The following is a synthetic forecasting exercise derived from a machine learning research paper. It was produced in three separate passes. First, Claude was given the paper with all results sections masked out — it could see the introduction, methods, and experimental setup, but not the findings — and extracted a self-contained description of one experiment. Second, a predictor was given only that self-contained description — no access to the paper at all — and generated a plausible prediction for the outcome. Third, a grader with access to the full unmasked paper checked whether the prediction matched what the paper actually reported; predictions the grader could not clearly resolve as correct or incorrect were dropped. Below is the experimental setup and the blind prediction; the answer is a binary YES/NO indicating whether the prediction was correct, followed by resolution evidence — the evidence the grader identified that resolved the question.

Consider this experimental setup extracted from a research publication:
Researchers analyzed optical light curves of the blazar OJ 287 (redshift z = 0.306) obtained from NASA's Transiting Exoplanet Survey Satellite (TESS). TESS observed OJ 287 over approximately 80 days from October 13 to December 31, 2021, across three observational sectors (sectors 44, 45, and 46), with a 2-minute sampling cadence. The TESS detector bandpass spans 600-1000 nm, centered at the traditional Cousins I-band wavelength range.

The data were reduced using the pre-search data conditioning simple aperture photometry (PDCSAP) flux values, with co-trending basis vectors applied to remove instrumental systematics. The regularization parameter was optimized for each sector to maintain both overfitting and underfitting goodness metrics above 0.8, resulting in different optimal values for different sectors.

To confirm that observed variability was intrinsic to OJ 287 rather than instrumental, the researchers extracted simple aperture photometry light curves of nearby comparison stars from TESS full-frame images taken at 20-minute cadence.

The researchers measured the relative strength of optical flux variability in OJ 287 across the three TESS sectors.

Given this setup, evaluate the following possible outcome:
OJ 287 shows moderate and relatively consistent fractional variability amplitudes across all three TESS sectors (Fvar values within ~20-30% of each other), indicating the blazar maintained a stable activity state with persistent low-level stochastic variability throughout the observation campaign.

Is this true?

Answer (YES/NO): NO